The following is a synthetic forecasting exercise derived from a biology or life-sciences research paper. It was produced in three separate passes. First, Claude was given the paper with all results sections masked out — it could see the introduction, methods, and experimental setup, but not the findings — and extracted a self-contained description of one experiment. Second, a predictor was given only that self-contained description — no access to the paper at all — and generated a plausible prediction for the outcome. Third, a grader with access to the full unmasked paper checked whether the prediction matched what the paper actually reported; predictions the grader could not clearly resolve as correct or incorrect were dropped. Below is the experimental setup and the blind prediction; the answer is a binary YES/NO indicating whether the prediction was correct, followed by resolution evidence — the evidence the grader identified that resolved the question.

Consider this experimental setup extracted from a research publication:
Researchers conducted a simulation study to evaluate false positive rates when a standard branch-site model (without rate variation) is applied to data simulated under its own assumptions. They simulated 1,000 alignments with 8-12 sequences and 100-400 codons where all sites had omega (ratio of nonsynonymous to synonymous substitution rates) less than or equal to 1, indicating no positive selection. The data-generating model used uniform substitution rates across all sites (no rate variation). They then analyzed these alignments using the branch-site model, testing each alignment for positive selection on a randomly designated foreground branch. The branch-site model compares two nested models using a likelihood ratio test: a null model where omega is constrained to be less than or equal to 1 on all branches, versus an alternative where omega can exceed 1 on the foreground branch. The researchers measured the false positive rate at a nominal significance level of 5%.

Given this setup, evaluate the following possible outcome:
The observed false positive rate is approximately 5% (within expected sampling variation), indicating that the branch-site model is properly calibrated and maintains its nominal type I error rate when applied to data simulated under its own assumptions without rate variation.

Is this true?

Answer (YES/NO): YES